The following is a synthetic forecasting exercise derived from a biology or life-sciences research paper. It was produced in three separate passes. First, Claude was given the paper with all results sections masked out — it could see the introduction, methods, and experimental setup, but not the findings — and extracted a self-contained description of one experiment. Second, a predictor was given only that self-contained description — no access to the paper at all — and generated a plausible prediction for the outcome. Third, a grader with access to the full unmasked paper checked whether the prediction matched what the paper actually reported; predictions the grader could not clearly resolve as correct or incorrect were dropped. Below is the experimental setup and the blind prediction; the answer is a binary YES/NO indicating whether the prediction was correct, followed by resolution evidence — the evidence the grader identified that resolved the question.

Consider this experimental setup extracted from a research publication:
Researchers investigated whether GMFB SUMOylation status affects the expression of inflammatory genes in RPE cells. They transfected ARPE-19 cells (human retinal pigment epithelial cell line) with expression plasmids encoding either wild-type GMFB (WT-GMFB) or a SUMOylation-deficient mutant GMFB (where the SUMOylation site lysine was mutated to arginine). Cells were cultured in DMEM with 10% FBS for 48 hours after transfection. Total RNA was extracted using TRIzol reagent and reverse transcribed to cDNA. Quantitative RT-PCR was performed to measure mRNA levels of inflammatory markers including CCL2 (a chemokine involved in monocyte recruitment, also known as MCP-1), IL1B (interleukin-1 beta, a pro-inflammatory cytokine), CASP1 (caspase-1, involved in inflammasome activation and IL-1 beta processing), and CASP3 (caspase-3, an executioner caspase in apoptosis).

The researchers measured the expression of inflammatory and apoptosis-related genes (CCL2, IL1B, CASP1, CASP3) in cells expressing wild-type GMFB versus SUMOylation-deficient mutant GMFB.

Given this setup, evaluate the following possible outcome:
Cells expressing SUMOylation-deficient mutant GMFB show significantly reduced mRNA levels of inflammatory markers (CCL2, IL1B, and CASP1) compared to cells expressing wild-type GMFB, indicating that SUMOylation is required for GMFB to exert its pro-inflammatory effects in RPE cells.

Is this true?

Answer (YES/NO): YES